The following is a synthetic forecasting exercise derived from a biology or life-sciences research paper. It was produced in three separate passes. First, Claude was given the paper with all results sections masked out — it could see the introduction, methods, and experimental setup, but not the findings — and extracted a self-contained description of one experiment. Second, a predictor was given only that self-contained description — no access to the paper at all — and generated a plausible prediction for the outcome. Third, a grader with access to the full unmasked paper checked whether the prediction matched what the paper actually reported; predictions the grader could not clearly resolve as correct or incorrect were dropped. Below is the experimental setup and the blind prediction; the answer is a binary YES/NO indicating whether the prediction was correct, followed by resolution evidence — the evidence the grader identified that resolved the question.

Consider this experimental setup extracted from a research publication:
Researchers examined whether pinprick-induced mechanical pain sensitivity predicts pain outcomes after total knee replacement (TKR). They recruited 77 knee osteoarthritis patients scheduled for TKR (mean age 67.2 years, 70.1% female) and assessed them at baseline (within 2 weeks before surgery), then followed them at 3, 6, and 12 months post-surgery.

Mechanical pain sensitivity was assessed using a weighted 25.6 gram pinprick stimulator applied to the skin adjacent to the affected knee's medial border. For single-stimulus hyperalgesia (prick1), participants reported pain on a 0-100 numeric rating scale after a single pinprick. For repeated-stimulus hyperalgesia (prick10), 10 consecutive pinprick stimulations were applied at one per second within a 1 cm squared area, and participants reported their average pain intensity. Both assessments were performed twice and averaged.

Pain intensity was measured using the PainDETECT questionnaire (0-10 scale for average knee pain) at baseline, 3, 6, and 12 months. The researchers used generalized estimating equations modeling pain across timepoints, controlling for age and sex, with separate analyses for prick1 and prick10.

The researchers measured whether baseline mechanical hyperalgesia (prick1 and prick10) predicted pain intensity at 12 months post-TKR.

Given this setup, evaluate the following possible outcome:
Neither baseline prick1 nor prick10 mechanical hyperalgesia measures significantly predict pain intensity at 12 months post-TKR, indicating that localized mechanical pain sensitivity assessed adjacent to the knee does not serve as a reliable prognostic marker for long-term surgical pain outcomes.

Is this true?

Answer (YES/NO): NO